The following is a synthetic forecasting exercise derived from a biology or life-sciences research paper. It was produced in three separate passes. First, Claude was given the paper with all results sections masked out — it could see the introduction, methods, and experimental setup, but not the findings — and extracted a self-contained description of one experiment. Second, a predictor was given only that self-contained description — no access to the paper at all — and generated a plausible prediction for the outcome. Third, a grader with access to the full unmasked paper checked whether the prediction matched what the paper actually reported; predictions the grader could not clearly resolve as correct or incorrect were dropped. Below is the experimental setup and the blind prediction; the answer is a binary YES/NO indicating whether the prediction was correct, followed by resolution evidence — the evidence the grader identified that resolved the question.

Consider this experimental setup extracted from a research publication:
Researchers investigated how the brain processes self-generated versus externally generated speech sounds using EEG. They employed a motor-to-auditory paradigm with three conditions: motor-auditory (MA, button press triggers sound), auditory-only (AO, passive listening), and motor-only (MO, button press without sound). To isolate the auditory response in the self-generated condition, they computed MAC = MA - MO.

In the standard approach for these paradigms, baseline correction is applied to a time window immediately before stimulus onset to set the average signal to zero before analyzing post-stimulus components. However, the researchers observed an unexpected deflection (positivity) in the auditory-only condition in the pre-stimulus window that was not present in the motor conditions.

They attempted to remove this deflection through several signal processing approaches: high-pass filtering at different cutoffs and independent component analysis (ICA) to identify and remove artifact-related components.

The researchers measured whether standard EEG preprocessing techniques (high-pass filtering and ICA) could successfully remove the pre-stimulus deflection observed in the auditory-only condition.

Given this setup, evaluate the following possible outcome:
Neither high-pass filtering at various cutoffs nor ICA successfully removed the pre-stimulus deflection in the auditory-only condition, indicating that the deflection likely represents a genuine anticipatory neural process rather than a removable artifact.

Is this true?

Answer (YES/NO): YES